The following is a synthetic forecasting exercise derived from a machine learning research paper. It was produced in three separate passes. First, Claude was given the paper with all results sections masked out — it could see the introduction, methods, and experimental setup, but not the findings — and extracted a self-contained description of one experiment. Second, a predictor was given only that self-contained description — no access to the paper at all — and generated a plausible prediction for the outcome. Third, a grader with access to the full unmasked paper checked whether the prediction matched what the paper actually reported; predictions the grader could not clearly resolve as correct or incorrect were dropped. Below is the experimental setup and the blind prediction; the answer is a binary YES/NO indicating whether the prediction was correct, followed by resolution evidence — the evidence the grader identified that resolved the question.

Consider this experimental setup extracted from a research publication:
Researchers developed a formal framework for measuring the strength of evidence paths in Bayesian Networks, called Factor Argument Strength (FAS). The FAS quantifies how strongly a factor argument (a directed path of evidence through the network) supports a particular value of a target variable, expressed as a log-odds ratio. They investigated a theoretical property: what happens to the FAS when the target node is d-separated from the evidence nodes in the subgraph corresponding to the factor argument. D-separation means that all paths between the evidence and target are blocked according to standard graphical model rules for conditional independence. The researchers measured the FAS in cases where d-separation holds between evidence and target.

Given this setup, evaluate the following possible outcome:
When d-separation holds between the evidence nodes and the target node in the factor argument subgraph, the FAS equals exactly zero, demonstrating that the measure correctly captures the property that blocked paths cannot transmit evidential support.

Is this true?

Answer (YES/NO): YES